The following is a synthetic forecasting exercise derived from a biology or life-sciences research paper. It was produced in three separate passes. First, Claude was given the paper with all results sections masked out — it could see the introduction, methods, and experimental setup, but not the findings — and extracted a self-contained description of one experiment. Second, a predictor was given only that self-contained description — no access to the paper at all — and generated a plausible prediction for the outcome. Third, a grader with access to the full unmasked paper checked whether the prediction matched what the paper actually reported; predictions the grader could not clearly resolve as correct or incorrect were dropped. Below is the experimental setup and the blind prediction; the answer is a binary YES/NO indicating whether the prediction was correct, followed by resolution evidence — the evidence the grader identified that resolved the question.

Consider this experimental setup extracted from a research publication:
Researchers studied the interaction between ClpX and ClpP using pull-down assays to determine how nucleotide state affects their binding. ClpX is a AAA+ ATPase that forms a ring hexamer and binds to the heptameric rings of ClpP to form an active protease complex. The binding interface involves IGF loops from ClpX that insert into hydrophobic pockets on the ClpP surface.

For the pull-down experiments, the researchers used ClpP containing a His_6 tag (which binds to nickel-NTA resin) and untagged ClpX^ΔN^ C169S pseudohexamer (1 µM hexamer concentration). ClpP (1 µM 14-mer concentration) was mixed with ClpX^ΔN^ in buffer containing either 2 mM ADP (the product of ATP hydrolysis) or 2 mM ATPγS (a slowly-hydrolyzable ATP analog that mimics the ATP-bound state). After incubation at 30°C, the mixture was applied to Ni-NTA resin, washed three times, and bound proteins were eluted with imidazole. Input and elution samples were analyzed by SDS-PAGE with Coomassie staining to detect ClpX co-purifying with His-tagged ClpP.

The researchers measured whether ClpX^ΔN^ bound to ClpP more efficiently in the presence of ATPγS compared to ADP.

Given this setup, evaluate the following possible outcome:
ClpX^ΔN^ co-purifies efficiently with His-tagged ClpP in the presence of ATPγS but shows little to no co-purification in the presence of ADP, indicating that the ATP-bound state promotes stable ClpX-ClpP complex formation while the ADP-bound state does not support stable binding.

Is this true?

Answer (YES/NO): YES